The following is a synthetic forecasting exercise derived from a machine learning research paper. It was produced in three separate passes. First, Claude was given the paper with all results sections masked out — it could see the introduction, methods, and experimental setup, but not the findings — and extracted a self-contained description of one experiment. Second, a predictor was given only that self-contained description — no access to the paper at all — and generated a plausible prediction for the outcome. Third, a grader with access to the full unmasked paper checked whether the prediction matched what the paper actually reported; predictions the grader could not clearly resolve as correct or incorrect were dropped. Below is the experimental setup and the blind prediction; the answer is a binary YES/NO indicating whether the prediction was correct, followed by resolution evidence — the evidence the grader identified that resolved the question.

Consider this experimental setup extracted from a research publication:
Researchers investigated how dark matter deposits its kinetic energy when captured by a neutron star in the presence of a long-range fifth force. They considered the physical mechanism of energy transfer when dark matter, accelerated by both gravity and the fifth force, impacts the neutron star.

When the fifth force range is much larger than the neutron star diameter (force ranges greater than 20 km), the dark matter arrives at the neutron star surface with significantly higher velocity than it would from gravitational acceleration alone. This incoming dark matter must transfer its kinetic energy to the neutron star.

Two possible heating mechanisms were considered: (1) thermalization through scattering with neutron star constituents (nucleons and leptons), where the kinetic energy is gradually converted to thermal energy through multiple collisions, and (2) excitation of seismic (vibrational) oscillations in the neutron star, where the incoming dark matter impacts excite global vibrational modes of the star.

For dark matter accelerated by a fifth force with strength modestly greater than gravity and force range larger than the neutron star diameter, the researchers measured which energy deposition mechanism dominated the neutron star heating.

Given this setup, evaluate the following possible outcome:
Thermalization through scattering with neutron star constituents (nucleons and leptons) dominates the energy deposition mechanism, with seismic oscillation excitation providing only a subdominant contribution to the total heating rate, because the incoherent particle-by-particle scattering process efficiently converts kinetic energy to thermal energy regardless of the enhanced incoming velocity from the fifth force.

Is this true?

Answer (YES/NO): NO